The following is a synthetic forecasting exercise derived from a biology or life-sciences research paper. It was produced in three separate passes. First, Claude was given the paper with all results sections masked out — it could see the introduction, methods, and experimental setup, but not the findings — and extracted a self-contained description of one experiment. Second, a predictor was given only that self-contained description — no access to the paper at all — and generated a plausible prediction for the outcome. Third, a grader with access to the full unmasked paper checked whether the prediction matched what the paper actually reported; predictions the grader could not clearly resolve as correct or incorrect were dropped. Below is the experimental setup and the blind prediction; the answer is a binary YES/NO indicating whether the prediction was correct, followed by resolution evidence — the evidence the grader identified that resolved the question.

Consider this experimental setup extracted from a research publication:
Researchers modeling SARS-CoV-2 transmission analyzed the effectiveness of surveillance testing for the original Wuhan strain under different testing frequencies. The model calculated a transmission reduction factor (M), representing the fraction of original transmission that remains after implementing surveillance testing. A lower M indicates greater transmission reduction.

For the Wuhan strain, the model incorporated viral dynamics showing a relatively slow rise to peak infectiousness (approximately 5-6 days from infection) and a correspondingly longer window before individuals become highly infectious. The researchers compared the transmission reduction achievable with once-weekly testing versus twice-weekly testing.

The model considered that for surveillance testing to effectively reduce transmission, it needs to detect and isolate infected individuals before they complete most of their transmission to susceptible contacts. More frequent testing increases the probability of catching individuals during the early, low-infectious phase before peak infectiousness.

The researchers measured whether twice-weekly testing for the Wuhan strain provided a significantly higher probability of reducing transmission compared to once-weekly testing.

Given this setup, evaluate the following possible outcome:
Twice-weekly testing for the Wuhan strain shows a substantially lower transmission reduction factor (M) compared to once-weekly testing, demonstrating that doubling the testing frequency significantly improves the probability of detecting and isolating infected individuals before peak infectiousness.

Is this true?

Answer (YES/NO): YES